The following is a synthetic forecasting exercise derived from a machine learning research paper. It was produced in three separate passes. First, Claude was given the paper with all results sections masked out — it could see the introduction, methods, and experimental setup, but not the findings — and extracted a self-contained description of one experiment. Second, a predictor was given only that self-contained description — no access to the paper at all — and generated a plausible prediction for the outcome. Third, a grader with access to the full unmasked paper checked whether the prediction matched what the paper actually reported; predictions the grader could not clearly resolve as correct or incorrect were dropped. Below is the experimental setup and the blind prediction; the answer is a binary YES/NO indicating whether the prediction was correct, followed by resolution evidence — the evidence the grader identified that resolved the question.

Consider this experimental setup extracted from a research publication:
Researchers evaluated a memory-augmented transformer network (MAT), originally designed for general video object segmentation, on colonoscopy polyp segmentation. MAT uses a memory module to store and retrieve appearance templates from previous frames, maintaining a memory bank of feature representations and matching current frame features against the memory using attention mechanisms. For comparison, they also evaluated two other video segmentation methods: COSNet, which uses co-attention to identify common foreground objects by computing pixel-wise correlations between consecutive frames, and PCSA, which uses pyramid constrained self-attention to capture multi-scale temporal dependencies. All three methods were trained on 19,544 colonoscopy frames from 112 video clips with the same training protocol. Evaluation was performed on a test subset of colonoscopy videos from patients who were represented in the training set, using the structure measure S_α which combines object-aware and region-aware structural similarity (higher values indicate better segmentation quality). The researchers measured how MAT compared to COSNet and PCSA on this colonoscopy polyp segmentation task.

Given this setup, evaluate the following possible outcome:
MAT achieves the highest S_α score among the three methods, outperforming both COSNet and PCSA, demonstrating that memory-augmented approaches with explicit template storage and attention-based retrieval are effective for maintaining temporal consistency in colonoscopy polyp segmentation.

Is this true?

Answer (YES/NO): YES